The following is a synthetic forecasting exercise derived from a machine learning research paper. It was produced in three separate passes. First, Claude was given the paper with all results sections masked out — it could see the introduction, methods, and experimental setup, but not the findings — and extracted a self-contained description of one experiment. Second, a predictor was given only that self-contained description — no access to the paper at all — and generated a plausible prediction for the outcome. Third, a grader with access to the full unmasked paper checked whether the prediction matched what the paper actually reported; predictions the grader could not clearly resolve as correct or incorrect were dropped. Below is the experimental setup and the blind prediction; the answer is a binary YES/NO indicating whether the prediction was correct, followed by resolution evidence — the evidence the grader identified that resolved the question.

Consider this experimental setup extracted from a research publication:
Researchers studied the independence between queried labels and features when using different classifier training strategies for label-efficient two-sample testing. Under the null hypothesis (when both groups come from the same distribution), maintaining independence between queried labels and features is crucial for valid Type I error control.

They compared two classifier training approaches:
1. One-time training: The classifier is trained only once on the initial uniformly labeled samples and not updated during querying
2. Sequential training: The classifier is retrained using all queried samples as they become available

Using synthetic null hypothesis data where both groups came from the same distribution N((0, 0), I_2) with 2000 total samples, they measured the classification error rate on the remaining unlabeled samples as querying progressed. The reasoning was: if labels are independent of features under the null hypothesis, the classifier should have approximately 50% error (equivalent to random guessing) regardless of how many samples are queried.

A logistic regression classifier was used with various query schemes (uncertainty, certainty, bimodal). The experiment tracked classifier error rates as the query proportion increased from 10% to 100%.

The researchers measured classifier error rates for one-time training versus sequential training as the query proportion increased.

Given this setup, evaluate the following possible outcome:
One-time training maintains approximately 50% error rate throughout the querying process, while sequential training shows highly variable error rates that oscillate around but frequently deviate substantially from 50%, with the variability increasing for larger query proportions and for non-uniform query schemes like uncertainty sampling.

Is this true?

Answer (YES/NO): NO